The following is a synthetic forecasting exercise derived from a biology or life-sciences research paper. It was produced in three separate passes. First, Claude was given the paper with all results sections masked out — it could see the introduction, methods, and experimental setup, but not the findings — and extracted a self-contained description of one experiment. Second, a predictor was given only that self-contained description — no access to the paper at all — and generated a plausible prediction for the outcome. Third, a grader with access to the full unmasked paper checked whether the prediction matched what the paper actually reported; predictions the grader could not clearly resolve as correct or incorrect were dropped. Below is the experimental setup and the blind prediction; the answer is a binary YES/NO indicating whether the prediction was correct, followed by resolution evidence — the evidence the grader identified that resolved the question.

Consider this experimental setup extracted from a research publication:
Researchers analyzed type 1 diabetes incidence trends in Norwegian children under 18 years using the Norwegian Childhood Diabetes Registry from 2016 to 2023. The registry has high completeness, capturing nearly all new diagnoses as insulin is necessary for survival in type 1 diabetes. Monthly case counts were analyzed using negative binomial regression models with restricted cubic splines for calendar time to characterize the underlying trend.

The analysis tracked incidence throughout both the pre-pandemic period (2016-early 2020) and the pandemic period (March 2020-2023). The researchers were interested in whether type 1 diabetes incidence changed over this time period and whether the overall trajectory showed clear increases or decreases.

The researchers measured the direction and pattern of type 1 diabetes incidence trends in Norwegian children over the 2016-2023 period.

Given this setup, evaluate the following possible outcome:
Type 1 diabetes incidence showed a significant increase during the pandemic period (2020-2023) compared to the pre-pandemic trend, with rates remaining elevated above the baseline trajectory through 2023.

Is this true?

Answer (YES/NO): NO